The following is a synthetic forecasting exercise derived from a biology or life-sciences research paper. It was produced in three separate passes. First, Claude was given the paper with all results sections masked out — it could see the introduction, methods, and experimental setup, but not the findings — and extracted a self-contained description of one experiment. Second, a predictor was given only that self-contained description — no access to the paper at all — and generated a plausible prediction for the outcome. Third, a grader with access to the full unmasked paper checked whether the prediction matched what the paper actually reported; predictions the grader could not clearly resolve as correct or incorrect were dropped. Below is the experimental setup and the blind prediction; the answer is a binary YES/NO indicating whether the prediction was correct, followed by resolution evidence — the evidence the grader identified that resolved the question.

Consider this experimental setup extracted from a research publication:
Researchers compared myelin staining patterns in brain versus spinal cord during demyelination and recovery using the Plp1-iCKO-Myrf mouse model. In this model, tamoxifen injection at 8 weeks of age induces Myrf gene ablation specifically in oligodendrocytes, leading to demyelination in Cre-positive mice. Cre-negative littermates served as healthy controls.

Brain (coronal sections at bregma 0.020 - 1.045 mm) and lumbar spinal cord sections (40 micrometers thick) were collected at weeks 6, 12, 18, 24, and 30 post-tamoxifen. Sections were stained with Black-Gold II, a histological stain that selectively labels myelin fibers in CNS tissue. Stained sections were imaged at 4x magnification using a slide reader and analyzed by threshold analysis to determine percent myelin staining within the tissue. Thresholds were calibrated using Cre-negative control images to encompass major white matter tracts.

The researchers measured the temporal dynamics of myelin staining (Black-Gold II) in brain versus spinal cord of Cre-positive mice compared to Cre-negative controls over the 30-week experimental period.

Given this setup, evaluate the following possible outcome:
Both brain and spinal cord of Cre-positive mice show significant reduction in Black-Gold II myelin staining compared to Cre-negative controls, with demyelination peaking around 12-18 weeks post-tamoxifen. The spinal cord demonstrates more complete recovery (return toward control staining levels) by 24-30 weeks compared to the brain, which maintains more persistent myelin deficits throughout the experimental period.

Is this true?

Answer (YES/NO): NO